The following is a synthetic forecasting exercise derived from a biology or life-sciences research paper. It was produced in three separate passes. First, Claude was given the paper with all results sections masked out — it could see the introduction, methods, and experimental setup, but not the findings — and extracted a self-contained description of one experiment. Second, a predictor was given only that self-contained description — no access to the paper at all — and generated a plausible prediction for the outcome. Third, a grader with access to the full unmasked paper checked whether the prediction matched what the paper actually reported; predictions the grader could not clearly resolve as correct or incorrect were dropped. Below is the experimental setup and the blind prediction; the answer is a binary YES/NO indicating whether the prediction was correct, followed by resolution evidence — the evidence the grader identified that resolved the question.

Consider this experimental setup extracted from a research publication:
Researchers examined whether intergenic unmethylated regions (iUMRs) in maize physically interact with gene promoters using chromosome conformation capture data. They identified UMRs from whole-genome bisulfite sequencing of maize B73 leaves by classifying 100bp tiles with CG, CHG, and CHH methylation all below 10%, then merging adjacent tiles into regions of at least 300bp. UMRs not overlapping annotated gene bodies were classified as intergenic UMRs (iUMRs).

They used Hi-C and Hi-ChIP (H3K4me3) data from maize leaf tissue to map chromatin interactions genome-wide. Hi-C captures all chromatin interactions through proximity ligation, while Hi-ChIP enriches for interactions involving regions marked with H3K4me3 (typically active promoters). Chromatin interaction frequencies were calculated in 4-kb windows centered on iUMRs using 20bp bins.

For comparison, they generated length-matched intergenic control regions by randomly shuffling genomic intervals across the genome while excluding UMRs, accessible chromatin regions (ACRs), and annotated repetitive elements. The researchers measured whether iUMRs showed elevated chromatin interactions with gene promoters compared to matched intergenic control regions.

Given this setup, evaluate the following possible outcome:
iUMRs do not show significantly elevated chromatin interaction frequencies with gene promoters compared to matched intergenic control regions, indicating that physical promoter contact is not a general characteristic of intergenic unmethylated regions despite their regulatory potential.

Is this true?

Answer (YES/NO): NO